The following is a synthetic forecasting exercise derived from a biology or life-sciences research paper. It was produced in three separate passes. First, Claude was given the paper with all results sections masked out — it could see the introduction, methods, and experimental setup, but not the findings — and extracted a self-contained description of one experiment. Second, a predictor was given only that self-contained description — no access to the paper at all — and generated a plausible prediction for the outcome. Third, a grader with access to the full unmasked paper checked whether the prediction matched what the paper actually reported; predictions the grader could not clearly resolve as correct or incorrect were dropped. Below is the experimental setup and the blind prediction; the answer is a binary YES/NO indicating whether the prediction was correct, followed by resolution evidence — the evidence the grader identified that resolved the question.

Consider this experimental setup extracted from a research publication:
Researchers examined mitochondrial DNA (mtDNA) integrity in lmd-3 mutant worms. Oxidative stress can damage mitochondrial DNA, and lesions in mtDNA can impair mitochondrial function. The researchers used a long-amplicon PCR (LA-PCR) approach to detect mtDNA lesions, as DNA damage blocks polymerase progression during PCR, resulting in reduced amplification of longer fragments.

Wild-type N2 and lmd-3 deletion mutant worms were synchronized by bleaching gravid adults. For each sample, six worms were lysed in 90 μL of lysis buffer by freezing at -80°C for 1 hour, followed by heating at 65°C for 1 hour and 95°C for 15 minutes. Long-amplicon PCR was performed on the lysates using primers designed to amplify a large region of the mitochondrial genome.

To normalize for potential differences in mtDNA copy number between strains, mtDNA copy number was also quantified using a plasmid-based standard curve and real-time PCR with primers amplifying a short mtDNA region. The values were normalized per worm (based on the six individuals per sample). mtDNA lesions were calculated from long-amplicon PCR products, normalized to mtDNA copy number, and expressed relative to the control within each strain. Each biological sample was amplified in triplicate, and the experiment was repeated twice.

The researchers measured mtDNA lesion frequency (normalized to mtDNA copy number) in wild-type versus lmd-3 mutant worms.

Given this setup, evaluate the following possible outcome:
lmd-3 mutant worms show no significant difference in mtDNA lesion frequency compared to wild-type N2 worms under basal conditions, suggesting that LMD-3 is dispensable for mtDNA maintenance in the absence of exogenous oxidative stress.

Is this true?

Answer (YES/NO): NO